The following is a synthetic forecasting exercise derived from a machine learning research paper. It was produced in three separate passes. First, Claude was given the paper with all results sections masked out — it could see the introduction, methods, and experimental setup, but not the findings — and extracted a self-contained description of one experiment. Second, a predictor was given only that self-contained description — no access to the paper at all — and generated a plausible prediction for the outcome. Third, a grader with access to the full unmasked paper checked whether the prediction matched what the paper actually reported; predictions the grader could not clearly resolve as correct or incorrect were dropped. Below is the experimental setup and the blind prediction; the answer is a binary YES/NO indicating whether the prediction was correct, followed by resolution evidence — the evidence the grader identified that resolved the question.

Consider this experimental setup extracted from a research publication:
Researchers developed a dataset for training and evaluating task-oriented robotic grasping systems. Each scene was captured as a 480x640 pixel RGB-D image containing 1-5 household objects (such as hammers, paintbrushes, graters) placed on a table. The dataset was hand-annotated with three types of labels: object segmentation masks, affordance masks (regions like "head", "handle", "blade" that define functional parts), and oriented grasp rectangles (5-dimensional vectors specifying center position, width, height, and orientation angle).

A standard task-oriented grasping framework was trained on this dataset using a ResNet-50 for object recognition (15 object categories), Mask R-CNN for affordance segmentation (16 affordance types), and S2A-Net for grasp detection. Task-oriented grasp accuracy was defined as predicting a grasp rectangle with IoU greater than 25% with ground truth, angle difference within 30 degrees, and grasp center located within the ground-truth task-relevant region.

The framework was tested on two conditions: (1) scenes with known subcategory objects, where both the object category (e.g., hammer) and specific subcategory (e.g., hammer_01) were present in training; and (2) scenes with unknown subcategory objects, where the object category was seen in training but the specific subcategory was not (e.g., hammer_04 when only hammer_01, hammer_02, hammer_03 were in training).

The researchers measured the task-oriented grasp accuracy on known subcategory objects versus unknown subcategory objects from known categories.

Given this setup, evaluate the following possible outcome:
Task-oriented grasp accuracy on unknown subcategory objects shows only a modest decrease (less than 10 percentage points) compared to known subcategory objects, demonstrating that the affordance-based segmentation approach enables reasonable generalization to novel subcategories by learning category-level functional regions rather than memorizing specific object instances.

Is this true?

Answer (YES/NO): NO